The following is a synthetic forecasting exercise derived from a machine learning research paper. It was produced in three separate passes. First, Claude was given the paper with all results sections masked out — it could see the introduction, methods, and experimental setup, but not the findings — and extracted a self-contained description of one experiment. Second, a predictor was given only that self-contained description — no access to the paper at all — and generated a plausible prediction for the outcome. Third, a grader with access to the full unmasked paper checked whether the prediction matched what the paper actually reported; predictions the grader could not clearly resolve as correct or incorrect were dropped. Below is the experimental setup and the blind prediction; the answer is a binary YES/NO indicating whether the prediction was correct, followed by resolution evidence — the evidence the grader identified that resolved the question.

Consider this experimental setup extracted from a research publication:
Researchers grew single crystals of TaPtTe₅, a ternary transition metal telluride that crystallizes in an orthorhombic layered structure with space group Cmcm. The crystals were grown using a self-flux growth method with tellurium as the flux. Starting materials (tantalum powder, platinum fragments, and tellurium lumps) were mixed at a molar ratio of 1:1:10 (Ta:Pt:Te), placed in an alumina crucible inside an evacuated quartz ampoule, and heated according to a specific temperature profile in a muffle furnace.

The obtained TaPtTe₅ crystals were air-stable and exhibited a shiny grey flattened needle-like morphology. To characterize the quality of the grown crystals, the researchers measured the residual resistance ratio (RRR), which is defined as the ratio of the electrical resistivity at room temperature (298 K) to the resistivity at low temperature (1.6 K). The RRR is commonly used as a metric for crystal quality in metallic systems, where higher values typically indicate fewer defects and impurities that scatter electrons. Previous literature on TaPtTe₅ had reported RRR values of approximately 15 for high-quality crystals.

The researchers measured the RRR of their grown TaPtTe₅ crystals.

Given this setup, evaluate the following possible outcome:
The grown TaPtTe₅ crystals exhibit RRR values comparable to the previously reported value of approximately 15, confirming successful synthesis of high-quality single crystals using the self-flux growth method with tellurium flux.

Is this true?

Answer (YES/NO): YES